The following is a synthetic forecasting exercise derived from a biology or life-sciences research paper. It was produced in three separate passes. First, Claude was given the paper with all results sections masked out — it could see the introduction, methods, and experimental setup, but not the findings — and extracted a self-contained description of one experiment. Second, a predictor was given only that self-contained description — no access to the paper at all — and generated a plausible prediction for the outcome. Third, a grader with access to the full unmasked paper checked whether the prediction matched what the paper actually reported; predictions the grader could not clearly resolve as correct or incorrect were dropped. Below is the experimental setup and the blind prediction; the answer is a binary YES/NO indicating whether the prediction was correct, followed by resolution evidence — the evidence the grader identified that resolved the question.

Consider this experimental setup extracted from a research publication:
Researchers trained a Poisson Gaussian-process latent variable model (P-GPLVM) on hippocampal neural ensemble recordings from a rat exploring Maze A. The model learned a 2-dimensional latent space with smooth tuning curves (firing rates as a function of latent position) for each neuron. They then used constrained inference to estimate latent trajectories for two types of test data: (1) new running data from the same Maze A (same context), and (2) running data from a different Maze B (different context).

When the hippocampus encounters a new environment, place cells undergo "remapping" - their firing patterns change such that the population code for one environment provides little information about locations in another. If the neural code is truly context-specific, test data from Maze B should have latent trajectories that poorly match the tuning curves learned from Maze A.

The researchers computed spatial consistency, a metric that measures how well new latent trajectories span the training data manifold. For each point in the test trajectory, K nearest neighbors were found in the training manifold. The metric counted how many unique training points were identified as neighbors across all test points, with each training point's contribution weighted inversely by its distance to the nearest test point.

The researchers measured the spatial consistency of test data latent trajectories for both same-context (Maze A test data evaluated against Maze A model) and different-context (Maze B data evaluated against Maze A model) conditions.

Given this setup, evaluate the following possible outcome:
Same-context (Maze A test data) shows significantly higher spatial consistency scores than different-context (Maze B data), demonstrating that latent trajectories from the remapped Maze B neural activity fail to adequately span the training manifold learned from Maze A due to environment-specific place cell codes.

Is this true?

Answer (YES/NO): YES